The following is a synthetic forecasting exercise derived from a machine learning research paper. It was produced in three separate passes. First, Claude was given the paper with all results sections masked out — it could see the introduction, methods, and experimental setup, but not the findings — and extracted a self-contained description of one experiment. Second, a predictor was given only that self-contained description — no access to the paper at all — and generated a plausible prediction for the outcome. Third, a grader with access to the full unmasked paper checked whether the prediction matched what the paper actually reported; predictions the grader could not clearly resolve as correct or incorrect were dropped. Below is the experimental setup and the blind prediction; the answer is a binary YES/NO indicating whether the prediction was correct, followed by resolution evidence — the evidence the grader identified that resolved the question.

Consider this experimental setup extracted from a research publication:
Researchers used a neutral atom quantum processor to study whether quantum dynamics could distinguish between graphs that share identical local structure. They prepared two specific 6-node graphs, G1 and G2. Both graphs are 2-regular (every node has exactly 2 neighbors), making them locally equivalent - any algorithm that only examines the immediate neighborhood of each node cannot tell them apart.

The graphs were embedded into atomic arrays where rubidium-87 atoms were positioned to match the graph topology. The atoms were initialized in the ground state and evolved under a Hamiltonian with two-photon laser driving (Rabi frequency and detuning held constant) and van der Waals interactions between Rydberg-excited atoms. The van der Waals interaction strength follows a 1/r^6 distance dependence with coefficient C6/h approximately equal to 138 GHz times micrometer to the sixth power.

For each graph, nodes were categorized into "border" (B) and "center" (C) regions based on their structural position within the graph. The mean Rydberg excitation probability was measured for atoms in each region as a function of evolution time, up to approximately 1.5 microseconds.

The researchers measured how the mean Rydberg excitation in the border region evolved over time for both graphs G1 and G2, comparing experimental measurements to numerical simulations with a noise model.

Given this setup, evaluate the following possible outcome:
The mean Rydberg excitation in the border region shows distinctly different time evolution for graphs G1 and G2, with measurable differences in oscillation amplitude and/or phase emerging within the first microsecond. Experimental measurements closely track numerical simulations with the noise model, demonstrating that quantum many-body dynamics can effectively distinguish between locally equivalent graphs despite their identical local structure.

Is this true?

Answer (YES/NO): YES